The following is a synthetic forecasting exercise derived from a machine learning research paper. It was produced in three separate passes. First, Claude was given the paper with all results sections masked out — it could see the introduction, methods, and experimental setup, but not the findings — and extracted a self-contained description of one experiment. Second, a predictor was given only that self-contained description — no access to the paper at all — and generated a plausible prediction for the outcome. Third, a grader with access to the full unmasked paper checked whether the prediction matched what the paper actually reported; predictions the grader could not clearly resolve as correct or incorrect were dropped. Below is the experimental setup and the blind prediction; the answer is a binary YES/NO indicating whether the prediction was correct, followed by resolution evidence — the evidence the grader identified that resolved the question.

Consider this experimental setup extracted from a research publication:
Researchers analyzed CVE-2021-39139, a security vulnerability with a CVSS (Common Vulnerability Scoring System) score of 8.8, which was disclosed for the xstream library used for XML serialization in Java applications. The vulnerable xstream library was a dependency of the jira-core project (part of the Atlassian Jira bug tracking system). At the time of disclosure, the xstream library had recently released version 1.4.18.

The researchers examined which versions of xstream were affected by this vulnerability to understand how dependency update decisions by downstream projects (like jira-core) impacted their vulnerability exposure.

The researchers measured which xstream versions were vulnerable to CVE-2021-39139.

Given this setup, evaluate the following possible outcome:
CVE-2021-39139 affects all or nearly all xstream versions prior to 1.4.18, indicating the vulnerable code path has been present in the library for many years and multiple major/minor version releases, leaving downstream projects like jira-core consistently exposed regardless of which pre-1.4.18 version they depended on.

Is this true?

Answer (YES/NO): YES